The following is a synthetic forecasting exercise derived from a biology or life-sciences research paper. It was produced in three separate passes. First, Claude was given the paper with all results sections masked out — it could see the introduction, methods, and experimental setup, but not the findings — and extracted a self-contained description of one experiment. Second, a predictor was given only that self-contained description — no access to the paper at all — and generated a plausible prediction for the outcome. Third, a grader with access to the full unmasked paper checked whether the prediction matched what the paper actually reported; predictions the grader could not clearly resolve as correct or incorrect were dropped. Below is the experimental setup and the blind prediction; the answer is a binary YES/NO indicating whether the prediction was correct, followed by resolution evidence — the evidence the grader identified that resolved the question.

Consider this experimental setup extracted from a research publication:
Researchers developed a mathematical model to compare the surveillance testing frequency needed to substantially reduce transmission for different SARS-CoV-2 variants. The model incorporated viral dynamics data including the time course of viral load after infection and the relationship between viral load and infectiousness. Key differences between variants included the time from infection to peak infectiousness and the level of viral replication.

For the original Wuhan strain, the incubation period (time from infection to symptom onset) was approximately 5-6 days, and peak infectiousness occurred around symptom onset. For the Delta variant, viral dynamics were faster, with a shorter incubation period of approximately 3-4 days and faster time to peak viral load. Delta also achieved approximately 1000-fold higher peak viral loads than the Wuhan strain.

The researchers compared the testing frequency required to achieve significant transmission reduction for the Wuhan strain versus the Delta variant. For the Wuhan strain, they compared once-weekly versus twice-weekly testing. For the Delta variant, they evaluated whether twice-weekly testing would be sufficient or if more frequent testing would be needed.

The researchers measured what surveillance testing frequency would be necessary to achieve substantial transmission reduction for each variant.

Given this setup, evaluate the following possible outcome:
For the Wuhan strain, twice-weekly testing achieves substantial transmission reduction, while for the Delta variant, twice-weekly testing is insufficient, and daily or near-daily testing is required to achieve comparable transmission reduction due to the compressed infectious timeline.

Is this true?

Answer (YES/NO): YES